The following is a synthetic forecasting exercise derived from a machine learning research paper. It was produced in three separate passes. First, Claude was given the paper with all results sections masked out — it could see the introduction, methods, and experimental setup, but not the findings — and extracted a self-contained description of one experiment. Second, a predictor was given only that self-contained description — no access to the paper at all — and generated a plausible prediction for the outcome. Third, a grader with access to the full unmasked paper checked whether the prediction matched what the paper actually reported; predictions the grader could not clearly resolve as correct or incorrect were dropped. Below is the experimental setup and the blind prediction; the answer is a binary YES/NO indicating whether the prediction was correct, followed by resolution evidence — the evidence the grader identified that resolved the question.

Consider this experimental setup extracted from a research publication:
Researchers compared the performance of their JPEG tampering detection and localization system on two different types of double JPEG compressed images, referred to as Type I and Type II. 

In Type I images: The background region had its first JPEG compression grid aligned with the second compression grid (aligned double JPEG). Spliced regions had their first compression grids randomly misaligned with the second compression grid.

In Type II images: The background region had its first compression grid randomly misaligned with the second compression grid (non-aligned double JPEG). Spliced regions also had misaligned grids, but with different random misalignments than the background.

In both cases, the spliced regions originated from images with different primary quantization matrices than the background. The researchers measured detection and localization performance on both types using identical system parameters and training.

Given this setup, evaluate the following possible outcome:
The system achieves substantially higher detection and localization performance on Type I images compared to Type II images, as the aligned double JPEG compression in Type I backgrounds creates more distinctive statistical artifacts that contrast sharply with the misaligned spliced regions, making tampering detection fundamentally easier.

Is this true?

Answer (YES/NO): NO